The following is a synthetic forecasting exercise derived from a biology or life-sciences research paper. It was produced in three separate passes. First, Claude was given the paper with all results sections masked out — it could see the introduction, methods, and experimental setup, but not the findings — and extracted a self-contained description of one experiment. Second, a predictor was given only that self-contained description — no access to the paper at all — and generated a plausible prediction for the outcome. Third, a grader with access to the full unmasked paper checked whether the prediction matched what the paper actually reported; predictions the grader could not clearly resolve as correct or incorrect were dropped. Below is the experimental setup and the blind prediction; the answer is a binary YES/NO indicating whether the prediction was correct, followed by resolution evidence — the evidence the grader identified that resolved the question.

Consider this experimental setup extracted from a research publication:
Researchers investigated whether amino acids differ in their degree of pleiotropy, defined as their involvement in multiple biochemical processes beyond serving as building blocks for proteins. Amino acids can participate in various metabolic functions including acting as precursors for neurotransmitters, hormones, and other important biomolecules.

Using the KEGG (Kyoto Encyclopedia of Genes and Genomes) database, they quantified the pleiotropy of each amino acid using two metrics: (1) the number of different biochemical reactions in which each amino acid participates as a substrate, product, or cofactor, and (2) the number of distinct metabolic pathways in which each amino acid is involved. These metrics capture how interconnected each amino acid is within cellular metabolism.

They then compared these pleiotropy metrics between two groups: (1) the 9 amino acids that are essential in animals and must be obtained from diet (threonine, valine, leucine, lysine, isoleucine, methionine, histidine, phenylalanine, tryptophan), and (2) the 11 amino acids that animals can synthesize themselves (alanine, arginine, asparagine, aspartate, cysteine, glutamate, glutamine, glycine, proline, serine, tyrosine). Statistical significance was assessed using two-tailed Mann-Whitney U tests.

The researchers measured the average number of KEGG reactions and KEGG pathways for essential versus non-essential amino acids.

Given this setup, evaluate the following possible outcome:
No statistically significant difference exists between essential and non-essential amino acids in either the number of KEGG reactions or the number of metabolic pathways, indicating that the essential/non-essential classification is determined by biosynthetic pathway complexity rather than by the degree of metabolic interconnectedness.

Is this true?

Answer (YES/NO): NO